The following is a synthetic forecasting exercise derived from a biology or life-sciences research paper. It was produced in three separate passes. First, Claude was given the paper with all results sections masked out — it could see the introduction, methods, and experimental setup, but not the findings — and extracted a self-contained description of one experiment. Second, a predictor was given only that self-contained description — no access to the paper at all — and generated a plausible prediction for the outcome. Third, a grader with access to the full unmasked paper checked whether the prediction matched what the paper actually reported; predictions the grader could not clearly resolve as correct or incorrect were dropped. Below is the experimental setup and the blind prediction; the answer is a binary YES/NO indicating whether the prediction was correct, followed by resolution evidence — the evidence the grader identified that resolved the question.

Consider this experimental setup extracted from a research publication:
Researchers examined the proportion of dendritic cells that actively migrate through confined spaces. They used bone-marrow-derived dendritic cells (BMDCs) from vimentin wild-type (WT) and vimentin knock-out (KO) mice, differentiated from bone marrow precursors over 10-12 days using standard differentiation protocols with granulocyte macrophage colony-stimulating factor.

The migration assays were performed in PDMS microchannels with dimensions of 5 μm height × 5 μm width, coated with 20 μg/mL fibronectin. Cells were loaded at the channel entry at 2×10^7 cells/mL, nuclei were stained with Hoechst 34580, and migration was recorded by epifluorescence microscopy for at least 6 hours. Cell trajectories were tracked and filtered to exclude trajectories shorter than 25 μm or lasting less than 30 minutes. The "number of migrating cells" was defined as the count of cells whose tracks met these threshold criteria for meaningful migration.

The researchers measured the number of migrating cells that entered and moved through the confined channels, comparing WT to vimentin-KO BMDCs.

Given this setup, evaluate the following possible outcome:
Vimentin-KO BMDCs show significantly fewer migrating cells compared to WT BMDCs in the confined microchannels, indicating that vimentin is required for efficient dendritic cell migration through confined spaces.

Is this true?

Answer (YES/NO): YES